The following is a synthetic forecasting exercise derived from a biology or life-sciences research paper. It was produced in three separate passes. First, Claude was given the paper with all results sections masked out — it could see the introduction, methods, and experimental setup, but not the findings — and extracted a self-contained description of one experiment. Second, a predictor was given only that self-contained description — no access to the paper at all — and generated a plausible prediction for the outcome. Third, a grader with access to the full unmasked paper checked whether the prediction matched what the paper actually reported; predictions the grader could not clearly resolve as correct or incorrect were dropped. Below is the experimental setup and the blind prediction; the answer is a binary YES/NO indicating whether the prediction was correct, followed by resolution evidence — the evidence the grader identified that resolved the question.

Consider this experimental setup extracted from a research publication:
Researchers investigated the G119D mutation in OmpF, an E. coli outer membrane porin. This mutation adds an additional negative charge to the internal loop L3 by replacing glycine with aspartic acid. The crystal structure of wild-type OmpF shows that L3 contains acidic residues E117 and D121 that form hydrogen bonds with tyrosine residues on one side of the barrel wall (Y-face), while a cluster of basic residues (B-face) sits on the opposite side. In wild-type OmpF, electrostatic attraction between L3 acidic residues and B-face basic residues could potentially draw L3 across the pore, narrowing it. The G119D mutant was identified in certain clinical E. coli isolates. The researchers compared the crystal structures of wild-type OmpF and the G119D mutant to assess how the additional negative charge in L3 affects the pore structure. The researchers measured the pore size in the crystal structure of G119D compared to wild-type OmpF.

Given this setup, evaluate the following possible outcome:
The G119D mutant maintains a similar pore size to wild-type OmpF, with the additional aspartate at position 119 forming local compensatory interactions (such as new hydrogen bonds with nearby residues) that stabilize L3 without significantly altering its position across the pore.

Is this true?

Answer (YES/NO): NO